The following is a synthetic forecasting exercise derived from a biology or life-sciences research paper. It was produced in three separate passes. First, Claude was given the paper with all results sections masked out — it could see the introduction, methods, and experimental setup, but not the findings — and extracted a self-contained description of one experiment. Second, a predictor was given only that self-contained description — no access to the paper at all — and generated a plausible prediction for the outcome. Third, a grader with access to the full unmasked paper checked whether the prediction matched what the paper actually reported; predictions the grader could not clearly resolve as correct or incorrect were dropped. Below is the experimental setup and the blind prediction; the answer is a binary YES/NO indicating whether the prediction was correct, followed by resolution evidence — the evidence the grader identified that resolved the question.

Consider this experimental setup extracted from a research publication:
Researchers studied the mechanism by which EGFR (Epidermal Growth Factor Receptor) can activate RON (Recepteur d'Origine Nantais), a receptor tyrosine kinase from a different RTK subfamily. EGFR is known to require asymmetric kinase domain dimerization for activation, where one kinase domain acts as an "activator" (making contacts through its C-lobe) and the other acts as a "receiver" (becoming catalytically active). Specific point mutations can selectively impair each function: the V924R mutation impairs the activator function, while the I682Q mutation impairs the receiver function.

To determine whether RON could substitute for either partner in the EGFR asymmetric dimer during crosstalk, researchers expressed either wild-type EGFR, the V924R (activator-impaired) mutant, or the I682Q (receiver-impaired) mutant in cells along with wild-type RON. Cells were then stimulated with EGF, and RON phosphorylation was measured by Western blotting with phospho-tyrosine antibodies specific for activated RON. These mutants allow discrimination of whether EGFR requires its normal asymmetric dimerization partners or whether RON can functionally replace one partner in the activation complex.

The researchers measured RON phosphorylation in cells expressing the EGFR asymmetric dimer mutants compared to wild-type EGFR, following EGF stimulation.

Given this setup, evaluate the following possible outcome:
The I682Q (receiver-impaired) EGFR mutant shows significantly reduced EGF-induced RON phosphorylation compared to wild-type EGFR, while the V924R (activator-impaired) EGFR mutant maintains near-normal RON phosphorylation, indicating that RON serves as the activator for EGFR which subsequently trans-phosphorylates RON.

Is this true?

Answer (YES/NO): NO